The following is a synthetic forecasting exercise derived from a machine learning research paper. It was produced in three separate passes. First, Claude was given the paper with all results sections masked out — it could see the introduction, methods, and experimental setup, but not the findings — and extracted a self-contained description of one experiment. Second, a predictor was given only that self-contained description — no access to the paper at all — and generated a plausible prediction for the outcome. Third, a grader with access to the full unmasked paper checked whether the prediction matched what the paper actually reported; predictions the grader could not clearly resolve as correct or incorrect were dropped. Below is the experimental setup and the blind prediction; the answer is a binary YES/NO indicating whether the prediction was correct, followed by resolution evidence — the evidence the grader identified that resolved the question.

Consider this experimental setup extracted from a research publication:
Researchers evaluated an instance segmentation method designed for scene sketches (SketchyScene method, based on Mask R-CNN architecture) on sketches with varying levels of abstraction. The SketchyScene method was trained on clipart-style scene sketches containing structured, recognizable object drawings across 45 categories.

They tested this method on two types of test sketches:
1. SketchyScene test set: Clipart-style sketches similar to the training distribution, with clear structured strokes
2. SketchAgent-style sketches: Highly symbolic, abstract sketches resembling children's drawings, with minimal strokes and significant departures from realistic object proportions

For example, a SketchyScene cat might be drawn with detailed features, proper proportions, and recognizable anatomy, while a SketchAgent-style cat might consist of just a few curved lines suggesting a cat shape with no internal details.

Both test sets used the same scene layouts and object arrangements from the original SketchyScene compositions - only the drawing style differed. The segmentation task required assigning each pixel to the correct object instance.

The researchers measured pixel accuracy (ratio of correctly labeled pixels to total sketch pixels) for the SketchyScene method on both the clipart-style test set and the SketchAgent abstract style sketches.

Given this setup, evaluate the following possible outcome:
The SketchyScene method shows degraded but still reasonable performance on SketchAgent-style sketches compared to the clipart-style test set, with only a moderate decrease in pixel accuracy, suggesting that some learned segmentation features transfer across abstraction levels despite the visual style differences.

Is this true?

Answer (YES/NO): NO